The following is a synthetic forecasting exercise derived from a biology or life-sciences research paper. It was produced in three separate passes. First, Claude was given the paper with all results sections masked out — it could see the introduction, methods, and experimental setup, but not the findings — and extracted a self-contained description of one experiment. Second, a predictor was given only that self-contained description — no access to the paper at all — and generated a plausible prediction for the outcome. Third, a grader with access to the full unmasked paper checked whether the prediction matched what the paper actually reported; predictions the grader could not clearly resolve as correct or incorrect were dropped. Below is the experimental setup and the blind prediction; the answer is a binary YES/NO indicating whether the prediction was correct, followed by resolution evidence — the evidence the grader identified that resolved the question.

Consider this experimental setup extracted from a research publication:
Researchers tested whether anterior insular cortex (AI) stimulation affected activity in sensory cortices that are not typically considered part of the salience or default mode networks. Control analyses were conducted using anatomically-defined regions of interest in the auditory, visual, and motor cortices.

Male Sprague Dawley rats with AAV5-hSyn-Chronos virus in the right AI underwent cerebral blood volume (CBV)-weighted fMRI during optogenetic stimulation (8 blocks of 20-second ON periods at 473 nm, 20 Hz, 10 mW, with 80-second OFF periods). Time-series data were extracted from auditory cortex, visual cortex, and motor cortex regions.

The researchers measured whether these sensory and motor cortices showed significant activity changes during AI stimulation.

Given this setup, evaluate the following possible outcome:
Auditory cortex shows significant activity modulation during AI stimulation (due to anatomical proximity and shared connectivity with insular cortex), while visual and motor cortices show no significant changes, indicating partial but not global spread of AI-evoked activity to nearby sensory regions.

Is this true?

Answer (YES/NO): NO